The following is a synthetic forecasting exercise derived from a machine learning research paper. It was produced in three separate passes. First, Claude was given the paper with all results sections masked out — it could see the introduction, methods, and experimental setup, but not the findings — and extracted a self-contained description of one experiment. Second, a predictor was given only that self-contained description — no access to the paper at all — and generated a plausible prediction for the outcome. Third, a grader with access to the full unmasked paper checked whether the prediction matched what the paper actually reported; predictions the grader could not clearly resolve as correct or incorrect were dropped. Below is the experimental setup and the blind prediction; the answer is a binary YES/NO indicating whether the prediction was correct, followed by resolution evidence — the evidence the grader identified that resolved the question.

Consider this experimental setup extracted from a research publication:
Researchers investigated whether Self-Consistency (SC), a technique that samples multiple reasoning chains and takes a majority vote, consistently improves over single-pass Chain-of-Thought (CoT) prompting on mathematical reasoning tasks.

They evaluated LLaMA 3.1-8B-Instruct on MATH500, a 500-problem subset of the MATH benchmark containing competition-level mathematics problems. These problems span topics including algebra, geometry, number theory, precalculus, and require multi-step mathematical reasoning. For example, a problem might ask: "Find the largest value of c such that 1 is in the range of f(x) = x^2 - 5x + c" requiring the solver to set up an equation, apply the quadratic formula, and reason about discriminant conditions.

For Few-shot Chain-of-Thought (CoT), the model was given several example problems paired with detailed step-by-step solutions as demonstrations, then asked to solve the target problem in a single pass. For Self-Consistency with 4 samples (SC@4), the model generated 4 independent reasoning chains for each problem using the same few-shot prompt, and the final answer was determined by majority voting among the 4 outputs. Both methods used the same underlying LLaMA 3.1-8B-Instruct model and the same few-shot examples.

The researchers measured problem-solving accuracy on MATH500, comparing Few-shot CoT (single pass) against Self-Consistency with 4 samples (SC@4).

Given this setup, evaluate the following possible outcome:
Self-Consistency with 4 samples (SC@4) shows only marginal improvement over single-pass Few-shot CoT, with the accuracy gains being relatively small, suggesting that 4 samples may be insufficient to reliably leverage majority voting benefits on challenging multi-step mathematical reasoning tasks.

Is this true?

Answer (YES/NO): NO